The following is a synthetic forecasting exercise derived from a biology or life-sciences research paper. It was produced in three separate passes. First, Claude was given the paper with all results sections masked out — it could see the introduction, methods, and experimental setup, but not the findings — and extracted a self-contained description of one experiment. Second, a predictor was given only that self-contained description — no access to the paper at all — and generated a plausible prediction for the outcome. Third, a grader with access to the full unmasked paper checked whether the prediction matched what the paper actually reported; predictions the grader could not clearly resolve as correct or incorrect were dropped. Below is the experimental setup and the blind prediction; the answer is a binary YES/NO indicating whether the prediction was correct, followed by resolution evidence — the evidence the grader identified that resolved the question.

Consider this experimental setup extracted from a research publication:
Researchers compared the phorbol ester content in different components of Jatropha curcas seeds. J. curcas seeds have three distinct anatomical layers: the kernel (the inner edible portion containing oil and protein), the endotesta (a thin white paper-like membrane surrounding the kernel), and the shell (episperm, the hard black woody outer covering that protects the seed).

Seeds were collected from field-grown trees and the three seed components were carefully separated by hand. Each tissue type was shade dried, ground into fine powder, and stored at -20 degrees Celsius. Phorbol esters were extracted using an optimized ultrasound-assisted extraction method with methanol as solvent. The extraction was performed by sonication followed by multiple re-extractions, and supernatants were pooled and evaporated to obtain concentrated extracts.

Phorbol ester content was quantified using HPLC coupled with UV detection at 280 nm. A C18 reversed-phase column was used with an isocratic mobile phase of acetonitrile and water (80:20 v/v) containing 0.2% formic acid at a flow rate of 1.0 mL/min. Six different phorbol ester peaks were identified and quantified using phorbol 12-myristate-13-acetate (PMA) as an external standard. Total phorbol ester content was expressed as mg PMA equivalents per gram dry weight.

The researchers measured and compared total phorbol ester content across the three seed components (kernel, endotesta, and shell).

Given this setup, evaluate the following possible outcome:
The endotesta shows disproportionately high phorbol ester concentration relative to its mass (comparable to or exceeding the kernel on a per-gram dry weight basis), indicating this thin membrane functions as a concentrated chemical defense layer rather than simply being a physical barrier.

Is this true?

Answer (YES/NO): YES